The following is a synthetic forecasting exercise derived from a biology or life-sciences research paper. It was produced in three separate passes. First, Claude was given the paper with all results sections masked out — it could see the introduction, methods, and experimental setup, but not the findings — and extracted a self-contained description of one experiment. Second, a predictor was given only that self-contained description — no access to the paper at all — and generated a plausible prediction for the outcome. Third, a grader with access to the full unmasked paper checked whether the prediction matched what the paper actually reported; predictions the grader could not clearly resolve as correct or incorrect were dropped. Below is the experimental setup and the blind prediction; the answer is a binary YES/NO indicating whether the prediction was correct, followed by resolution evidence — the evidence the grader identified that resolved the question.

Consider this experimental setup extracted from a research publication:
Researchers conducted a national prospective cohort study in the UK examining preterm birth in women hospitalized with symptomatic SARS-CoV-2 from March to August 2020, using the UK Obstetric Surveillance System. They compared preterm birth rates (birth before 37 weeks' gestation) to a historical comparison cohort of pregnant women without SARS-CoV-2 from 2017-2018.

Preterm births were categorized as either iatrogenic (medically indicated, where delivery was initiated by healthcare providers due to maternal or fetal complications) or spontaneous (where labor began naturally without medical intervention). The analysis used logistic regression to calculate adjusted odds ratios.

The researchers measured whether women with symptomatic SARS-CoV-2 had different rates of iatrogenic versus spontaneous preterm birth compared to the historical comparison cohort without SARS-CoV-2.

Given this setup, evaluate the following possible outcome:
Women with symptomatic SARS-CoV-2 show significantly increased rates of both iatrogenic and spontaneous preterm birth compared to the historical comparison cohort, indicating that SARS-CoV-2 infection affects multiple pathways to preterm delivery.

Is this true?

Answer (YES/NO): NO